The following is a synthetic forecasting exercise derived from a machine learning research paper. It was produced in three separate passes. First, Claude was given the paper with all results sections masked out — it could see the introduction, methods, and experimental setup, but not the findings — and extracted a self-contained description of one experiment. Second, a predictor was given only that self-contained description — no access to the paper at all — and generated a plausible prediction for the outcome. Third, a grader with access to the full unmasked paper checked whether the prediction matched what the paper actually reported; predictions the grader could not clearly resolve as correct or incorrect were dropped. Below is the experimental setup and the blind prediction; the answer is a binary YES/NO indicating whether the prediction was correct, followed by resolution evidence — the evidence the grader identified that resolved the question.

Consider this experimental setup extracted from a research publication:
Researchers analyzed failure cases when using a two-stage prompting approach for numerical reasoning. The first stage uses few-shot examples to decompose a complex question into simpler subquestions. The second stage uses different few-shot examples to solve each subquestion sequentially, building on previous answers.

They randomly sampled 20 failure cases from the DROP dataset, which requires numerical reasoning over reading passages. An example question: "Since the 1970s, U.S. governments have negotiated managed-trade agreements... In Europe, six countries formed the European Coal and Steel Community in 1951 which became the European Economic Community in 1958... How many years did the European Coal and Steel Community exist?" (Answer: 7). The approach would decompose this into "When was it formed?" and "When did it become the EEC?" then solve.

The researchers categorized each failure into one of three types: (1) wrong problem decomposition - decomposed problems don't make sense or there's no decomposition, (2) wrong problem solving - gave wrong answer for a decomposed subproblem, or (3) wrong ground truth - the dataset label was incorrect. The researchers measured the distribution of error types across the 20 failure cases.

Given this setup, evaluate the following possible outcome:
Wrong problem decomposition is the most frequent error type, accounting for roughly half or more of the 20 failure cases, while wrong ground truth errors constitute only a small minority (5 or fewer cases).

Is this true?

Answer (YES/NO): NO